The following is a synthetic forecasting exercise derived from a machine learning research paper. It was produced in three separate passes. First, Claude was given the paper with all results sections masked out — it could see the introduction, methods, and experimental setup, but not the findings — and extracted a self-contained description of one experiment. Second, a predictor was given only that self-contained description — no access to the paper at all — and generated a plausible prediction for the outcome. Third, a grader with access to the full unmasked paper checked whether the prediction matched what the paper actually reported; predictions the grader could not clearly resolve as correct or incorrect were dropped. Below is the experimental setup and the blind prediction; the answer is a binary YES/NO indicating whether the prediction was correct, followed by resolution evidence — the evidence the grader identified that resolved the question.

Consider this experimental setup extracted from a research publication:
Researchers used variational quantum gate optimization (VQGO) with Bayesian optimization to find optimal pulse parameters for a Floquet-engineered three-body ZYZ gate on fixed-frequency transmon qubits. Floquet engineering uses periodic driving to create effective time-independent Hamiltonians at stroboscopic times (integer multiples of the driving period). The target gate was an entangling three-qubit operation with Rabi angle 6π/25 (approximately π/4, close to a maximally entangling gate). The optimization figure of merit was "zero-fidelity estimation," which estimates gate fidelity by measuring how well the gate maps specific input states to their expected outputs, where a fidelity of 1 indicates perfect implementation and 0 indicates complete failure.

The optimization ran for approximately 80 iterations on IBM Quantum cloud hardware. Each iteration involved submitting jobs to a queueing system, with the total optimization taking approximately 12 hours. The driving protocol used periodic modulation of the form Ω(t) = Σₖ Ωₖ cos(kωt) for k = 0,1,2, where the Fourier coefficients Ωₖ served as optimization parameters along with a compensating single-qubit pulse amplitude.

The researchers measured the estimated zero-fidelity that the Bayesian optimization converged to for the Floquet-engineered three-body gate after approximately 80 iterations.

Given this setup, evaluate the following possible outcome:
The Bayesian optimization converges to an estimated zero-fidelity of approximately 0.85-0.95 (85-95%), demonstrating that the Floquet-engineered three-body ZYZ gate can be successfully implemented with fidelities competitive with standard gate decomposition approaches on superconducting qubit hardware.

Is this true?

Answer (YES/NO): NO